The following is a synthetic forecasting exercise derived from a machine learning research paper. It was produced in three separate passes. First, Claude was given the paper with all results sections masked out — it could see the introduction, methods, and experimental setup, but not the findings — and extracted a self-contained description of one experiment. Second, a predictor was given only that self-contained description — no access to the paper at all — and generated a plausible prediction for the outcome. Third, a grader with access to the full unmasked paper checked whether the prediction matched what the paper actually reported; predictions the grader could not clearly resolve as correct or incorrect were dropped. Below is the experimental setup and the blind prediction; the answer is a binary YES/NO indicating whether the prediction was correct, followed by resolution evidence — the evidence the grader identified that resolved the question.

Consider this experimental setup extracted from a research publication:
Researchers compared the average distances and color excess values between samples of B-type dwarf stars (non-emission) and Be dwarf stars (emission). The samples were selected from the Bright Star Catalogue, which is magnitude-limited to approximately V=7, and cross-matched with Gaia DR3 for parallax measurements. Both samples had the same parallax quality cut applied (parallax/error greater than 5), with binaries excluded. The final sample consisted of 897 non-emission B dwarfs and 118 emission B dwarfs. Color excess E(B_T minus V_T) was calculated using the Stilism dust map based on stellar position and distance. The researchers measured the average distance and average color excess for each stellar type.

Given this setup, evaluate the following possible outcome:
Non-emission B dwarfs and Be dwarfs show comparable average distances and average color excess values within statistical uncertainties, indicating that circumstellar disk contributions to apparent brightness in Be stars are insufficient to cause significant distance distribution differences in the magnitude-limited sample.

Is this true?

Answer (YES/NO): NO